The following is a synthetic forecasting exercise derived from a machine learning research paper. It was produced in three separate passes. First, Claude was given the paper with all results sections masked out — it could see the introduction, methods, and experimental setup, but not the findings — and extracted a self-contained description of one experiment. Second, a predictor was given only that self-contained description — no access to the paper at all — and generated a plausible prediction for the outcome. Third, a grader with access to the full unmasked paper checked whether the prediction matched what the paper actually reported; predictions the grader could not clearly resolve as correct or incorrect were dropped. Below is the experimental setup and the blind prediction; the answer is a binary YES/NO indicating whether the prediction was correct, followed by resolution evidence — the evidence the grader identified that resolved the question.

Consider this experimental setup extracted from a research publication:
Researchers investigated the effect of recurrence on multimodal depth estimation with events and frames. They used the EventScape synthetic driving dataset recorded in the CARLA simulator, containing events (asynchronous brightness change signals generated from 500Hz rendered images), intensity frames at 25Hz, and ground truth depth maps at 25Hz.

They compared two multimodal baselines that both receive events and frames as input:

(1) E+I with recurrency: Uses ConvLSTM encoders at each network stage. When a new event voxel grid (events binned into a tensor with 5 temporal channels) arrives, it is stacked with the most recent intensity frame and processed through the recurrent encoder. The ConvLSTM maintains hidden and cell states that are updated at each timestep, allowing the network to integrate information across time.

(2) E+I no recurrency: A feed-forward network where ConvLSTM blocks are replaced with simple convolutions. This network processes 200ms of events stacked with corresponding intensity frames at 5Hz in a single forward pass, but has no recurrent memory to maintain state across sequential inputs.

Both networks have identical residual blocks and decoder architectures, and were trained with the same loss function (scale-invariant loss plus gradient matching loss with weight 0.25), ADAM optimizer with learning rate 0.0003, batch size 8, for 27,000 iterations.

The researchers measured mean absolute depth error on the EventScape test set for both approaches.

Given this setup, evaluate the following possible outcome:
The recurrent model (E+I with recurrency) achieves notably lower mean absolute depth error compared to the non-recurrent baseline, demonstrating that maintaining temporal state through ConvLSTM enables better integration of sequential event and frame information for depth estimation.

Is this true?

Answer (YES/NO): NO